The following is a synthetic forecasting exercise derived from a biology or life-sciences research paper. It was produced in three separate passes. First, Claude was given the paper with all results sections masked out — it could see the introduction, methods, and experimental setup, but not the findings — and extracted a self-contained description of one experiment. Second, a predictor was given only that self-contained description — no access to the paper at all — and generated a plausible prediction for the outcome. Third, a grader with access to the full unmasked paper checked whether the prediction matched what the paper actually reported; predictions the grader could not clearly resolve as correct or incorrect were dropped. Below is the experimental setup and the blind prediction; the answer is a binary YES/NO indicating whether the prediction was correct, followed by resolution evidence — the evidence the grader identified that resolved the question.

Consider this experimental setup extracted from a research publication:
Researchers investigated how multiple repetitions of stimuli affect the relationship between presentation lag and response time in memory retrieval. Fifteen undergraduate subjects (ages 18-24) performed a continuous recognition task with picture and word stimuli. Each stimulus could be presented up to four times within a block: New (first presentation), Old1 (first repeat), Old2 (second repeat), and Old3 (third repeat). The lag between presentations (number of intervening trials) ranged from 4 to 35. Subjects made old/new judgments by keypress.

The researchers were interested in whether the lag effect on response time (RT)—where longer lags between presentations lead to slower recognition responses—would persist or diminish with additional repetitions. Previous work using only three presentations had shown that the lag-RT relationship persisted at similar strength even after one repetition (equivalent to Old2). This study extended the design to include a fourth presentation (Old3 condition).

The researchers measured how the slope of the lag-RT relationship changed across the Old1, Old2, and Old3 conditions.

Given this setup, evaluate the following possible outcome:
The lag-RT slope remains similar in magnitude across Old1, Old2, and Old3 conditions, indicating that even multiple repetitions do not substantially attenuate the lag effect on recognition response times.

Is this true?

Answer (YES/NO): NO